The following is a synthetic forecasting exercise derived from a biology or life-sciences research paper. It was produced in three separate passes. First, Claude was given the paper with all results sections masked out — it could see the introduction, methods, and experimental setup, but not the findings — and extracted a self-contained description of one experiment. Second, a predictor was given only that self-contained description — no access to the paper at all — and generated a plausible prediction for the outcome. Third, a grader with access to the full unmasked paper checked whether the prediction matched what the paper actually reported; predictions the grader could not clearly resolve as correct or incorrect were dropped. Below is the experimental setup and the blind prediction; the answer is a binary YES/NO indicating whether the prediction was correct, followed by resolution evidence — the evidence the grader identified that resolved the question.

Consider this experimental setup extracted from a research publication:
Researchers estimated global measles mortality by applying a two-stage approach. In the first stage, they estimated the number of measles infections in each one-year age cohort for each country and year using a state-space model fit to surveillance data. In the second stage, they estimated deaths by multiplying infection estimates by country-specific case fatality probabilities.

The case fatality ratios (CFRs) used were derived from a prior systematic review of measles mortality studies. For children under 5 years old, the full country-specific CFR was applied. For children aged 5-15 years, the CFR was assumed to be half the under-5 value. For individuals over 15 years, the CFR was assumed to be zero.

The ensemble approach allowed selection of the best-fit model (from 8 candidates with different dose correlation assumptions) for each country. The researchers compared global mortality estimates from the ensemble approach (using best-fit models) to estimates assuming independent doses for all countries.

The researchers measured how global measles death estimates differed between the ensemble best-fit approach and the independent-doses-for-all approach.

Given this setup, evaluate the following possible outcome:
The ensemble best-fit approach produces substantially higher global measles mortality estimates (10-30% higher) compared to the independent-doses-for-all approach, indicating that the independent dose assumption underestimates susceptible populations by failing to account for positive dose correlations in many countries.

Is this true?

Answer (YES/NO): NO